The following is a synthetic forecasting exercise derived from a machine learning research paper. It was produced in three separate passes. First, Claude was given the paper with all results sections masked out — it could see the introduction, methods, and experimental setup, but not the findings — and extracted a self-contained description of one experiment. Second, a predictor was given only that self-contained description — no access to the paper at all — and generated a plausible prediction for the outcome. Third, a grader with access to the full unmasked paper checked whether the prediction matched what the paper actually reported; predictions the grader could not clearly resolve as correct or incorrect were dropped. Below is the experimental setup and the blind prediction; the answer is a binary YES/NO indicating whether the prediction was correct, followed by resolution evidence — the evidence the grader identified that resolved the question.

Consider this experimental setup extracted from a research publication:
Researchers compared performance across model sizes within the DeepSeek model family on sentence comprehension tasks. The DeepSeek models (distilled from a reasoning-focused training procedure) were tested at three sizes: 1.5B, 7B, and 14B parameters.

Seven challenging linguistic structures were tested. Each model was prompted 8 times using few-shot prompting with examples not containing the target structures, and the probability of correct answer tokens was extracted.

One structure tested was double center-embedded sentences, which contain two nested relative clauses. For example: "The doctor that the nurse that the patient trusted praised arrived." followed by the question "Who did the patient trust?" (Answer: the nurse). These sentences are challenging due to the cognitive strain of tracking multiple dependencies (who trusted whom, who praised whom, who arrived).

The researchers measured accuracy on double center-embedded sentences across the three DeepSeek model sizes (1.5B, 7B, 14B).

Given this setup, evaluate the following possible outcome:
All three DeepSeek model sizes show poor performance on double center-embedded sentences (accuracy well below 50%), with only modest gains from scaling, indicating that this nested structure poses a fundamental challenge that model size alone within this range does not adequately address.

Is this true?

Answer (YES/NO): NO